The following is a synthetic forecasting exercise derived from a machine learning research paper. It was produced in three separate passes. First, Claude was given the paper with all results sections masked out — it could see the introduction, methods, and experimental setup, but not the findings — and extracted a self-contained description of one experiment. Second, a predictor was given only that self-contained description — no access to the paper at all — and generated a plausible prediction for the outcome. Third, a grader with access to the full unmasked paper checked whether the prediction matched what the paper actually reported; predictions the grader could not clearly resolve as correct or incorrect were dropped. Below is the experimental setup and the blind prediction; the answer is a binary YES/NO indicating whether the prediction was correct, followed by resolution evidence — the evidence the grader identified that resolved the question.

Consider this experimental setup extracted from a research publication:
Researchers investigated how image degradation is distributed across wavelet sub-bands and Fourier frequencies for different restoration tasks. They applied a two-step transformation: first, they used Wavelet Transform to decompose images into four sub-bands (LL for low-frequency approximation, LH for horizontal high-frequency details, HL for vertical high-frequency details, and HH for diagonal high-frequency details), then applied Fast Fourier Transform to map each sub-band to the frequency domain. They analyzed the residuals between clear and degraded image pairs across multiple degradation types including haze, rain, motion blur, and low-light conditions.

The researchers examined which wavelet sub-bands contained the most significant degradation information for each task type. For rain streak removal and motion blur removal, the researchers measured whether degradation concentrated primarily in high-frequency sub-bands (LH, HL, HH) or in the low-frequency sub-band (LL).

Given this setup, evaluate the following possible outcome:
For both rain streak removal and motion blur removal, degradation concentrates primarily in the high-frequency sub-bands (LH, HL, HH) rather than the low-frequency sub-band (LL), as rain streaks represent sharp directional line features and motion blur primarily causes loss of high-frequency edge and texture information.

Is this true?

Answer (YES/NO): NO